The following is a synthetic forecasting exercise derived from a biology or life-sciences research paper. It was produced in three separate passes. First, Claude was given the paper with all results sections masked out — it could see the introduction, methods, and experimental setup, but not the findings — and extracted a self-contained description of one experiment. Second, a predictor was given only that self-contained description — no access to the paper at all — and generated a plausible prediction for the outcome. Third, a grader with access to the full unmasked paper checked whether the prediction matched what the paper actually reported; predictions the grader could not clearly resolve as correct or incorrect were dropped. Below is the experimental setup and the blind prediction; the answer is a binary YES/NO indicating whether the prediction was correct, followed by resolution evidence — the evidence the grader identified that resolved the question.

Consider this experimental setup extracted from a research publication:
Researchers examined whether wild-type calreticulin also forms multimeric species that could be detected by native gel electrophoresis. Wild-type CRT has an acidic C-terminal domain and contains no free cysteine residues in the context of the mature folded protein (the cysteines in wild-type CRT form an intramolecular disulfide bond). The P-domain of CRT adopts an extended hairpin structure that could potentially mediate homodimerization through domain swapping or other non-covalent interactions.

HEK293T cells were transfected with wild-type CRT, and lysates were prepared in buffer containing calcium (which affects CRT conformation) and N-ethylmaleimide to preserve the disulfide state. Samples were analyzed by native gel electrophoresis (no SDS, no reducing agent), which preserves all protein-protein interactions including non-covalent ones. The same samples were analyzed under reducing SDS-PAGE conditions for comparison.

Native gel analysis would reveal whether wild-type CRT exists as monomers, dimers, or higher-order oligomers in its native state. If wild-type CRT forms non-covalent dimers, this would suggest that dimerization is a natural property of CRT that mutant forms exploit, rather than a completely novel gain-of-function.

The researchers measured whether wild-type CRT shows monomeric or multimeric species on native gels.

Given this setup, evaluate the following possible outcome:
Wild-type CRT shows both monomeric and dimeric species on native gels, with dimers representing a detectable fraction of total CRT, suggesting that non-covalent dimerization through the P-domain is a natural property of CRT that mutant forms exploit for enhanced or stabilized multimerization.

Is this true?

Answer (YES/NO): NO